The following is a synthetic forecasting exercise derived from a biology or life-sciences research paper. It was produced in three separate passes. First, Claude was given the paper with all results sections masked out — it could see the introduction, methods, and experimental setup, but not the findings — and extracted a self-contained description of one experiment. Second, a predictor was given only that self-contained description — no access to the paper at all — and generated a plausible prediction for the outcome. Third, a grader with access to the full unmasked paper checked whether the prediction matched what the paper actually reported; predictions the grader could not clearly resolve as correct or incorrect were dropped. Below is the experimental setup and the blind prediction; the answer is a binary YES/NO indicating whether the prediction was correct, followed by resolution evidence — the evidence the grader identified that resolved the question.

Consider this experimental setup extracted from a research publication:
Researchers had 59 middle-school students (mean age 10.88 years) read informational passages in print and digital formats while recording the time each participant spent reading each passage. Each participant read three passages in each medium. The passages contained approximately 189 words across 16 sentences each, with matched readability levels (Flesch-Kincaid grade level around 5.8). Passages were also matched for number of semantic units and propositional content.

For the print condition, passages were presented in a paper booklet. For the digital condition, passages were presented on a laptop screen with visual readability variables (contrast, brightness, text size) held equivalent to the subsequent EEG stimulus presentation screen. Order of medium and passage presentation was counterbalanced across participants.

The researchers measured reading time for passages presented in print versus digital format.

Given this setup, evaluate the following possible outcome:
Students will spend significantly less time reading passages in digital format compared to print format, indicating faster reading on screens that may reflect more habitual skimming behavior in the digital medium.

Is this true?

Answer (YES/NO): NO